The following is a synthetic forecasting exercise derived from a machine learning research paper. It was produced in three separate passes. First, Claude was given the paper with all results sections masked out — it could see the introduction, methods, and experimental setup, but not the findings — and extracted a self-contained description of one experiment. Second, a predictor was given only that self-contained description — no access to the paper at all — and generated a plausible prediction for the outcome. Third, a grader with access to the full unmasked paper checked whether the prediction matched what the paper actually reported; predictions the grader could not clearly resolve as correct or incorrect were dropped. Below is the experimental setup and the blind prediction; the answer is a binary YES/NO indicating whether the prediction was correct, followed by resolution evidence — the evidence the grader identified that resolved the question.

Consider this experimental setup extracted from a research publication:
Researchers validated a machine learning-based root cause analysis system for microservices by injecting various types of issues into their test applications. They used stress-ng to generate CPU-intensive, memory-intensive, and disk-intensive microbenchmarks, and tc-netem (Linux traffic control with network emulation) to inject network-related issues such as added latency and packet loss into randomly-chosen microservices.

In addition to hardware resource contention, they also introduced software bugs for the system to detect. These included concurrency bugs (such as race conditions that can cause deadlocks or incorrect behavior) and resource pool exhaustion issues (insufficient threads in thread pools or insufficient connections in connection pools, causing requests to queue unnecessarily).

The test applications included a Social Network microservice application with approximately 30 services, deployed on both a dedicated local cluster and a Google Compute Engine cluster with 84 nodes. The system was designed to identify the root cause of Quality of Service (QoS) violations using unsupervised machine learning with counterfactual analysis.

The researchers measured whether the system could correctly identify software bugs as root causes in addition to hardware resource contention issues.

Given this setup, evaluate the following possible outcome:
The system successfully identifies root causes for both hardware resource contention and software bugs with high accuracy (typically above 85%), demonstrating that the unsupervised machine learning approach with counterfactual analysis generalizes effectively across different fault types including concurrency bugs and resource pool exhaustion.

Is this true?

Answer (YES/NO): YES